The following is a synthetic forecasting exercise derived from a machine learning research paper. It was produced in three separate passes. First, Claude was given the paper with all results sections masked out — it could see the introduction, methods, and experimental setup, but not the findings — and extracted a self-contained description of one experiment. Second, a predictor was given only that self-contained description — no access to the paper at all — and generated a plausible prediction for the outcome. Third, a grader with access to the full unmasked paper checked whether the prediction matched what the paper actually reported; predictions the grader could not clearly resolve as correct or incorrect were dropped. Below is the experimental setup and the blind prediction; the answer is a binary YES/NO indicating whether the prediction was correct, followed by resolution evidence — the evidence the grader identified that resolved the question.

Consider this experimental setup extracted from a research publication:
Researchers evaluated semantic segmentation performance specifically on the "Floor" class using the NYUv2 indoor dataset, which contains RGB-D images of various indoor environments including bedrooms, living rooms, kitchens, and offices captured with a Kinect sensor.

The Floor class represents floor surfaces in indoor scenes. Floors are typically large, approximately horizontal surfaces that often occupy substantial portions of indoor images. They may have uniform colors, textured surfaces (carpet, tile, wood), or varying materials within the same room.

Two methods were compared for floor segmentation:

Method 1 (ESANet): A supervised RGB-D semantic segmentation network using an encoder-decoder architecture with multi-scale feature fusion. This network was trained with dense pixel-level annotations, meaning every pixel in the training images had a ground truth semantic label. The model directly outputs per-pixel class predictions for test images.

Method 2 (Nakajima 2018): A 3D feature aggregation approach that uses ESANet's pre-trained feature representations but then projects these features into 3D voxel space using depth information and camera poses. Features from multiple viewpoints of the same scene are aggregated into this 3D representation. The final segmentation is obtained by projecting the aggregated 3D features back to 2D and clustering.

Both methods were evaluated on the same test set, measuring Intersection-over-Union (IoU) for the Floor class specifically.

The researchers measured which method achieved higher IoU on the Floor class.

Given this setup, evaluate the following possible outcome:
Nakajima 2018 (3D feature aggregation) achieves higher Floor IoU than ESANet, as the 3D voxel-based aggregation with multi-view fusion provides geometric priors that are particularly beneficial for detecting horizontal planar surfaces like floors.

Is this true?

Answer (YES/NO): YES